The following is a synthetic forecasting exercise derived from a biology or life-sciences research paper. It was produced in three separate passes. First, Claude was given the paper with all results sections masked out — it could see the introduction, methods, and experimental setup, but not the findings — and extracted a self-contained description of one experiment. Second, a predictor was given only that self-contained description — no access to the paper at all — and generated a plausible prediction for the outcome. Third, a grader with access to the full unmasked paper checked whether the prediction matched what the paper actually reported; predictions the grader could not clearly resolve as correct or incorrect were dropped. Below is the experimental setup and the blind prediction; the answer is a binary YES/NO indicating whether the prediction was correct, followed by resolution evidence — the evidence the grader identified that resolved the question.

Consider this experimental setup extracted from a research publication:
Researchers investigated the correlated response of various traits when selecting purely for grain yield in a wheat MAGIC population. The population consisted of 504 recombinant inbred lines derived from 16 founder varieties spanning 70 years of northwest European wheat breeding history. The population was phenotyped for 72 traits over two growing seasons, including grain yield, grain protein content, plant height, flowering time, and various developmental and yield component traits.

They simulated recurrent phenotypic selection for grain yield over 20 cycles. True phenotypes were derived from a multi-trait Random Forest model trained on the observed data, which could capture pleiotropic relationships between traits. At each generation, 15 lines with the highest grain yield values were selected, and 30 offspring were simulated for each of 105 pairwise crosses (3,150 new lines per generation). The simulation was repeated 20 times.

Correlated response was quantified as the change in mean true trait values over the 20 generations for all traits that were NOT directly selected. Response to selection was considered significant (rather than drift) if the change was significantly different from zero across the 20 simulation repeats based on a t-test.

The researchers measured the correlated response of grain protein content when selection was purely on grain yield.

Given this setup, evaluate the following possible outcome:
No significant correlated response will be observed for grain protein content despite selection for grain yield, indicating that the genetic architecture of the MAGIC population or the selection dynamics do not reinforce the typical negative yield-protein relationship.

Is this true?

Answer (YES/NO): NO